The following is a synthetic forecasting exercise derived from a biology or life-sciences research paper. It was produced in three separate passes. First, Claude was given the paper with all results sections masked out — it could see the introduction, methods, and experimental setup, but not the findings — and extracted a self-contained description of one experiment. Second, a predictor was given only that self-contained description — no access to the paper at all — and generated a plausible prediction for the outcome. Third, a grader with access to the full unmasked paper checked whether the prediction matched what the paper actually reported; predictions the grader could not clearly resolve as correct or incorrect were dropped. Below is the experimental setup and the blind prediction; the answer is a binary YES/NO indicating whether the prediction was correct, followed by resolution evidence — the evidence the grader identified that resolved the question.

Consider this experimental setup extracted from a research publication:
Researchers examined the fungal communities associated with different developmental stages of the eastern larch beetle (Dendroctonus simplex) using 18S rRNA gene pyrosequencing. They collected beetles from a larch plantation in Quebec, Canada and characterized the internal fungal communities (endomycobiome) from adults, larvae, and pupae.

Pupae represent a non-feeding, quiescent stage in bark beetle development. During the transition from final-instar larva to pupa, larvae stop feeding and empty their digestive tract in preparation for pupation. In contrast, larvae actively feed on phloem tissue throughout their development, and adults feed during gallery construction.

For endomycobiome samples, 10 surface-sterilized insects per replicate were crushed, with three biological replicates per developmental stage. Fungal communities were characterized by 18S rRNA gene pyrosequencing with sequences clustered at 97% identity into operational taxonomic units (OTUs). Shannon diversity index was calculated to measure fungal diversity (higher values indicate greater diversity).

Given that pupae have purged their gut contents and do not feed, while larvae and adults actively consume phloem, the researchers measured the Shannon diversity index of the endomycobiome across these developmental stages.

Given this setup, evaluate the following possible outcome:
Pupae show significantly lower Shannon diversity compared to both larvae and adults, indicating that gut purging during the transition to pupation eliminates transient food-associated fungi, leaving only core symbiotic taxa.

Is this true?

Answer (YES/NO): NO